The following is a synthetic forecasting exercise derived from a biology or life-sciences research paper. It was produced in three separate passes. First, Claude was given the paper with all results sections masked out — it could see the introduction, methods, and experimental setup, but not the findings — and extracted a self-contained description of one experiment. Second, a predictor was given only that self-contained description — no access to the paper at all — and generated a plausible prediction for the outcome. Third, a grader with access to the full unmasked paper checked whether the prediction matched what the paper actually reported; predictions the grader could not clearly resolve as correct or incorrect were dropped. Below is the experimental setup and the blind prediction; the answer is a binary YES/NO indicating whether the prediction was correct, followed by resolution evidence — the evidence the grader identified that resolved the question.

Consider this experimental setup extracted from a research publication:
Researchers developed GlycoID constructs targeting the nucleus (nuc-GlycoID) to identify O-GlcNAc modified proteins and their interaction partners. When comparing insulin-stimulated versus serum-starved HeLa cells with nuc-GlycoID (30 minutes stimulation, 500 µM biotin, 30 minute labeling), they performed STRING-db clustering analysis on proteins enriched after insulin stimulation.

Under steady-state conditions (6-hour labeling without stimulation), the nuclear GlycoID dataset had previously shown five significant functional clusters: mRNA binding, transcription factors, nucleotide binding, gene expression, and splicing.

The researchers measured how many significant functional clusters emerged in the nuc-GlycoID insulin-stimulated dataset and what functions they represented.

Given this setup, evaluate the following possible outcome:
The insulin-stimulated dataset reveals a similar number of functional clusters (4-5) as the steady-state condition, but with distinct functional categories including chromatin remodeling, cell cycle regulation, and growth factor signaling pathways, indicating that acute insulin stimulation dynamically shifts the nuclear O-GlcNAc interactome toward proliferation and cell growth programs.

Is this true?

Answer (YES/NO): NO